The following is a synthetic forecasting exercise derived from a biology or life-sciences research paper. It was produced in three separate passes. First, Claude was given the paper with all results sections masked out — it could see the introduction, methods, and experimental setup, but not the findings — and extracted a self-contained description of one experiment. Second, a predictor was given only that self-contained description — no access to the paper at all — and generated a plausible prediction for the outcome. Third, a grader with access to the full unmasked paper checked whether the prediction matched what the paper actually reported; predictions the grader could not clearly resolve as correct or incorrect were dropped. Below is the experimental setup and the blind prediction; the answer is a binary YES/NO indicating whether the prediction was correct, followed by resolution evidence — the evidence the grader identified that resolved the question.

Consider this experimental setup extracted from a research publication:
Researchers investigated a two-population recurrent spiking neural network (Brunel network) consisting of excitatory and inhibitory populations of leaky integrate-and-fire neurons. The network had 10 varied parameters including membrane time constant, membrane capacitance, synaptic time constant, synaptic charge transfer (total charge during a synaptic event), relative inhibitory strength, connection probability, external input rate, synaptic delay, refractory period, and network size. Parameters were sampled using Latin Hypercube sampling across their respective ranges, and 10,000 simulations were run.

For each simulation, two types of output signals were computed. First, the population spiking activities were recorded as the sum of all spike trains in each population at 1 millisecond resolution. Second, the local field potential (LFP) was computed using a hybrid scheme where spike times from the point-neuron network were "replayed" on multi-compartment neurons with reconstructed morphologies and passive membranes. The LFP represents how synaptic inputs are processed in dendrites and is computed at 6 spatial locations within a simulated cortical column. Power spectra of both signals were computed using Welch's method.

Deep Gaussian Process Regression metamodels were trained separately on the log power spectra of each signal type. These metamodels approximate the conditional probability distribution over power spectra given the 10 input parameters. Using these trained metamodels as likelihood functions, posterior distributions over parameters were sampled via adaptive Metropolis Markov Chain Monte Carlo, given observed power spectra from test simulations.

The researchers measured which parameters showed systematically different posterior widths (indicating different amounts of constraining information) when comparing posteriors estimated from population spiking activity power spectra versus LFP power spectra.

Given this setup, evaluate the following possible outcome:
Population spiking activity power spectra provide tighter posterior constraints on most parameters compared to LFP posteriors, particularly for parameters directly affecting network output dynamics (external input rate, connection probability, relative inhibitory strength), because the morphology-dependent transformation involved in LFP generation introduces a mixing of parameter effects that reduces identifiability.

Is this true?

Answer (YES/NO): NO